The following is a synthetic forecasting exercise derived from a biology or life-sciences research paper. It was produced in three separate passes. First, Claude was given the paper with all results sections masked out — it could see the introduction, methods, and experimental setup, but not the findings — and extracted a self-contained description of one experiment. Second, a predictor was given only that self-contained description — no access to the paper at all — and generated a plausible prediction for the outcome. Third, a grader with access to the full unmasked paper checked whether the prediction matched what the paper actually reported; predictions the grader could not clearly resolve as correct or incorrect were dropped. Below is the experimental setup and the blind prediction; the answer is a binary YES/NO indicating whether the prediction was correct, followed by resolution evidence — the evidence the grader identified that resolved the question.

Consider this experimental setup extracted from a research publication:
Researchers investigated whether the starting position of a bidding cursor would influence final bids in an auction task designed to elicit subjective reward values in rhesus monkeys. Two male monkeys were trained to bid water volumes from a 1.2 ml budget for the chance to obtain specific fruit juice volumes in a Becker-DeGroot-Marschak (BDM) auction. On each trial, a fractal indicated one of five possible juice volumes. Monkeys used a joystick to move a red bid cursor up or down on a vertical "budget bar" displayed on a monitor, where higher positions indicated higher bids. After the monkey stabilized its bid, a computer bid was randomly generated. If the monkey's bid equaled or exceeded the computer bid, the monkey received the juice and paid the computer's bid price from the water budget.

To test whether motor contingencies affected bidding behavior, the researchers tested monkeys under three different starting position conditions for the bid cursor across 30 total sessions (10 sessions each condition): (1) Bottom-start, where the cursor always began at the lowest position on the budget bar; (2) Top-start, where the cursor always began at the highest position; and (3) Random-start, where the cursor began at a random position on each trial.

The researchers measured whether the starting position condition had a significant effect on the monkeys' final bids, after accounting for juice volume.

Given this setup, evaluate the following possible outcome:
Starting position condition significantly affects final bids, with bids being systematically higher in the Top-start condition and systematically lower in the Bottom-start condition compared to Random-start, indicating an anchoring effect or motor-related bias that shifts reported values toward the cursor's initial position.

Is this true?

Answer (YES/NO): NO